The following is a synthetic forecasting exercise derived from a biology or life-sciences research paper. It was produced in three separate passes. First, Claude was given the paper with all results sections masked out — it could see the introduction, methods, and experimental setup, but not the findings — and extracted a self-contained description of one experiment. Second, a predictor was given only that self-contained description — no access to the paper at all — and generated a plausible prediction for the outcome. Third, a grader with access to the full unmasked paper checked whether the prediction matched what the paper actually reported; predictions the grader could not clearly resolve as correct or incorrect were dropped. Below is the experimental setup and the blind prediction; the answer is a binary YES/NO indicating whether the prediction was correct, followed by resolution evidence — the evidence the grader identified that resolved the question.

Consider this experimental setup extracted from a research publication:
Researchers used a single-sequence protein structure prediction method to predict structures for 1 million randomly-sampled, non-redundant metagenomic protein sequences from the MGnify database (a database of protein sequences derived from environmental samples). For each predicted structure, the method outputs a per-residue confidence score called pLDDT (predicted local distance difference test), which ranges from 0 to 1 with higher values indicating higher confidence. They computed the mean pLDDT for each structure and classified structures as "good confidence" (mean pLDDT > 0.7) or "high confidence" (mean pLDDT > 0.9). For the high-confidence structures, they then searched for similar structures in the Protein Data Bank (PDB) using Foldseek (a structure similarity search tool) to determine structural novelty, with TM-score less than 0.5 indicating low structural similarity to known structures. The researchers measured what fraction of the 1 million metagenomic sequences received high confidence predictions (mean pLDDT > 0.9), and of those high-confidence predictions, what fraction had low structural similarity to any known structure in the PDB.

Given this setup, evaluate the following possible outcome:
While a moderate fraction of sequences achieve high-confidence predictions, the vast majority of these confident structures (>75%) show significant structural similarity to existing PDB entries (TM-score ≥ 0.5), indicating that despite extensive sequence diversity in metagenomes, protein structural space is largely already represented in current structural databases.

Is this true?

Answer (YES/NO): NO